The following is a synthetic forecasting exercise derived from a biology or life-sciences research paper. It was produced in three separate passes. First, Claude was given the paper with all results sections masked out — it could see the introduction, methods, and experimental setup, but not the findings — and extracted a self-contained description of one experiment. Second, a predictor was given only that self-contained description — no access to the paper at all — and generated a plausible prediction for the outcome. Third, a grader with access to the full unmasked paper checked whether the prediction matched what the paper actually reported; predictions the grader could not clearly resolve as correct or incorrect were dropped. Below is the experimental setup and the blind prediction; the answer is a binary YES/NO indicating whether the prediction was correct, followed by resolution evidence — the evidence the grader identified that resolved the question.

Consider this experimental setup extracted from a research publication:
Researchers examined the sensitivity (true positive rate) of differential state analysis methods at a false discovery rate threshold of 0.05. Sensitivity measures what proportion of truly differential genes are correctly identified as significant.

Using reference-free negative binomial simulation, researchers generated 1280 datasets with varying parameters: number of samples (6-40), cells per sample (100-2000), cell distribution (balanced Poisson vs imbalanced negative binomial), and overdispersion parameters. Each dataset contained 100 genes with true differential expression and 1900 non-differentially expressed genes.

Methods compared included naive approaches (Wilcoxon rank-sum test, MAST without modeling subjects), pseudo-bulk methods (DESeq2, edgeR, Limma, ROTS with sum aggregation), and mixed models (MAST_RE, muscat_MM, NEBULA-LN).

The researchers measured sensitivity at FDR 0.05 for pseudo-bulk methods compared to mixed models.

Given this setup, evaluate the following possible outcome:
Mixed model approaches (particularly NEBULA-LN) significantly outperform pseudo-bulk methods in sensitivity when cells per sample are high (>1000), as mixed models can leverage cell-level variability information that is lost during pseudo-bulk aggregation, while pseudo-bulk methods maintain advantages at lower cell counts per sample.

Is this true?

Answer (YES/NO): NO